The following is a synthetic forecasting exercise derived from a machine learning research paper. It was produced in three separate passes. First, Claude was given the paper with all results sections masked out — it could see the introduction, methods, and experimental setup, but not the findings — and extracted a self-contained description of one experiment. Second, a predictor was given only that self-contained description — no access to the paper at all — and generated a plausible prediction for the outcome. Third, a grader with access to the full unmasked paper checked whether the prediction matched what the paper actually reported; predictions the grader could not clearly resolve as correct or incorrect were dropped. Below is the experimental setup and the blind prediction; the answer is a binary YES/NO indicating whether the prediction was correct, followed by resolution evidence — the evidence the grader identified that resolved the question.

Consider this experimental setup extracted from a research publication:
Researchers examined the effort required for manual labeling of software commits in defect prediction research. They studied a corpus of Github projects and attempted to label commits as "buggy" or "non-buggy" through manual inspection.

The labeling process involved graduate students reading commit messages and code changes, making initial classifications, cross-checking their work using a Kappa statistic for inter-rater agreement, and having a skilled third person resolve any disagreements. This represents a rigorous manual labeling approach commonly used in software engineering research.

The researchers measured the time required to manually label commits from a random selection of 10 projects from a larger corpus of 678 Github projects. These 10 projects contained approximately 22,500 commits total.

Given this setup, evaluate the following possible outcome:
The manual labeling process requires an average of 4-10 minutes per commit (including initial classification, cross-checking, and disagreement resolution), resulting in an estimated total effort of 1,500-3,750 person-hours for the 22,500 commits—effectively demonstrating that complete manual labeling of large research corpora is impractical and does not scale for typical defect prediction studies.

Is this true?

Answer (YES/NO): NO